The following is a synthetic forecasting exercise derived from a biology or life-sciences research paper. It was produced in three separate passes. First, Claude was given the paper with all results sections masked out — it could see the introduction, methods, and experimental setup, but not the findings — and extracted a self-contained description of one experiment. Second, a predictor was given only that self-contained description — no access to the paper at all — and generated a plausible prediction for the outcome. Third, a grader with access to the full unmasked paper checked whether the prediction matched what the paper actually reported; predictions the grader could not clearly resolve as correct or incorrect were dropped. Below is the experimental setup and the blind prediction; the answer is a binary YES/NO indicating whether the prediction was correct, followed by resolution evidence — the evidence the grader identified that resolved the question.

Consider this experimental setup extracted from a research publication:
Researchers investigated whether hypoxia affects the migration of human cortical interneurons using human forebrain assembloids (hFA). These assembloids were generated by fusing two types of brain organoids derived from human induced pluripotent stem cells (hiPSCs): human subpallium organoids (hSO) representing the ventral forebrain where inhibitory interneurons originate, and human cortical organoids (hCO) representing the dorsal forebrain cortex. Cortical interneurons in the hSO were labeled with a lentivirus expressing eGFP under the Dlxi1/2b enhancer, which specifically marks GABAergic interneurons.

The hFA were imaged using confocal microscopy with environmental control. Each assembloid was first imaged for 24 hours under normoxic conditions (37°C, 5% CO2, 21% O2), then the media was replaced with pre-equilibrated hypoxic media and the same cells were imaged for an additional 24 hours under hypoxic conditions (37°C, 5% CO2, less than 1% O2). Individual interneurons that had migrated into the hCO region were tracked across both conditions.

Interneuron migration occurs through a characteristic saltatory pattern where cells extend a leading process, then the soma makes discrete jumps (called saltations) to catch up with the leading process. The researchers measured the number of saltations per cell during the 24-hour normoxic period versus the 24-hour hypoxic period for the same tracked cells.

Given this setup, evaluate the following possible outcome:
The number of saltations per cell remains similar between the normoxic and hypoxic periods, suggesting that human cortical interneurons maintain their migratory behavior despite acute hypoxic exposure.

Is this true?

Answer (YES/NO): NO